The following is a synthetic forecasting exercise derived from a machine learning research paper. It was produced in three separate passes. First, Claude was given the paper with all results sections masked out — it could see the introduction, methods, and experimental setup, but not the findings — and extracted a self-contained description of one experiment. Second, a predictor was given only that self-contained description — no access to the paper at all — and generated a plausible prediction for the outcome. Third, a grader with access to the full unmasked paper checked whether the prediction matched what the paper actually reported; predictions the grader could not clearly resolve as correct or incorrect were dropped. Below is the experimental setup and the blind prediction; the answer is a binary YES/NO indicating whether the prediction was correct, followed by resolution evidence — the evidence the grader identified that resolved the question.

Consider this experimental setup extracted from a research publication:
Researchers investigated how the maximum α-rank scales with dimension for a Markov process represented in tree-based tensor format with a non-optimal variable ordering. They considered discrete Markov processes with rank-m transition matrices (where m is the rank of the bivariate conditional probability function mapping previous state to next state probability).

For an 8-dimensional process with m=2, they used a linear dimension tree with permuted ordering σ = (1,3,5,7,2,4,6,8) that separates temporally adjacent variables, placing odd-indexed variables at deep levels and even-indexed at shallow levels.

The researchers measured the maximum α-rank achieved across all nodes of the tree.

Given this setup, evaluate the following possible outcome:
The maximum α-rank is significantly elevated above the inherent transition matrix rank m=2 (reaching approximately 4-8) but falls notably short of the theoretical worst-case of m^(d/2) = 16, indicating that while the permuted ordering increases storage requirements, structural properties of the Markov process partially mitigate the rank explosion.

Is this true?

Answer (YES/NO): NO